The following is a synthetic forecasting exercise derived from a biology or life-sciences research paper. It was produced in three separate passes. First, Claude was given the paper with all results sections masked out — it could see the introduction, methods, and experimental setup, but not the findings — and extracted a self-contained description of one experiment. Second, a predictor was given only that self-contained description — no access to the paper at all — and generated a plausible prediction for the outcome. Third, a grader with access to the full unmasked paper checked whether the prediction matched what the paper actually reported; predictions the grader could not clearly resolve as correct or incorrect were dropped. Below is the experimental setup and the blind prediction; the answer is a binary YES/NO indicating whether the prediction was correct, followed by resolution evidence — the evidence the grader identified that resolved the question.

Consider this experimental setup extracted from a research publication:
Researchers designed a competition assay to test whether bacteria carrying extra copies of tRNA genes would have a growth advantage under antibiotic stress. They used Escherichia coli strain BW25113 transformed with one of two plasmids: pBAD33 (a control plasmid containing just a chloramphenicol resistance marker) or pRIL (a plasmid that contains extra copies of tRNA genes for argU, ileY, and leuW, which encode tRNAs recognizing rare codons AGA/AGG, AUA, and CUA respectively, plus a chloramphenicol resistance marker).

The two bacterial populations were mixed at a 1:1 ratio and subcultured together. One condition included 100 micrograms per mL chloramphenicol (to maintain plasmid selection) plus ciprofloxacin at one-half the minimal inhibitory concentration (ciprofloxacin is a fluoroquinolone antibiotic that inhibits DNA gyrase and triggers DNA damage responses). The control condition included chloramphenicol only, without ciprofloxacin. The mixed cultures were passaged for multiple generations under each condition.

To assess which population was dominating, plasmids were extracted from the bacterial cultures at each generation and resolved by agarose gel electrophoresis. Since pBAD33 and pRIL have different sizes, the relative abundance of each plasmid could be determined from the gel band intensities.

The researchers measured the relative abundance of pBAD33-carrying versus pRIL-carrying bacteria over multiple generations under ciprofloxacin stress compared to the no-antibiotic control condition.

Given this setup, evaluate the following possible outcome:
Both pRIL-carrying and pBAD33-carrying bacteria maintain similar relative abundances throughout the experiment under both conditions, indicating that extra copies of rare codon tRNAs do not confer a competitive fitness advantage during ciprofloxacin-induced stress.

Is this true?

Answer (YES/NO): NO